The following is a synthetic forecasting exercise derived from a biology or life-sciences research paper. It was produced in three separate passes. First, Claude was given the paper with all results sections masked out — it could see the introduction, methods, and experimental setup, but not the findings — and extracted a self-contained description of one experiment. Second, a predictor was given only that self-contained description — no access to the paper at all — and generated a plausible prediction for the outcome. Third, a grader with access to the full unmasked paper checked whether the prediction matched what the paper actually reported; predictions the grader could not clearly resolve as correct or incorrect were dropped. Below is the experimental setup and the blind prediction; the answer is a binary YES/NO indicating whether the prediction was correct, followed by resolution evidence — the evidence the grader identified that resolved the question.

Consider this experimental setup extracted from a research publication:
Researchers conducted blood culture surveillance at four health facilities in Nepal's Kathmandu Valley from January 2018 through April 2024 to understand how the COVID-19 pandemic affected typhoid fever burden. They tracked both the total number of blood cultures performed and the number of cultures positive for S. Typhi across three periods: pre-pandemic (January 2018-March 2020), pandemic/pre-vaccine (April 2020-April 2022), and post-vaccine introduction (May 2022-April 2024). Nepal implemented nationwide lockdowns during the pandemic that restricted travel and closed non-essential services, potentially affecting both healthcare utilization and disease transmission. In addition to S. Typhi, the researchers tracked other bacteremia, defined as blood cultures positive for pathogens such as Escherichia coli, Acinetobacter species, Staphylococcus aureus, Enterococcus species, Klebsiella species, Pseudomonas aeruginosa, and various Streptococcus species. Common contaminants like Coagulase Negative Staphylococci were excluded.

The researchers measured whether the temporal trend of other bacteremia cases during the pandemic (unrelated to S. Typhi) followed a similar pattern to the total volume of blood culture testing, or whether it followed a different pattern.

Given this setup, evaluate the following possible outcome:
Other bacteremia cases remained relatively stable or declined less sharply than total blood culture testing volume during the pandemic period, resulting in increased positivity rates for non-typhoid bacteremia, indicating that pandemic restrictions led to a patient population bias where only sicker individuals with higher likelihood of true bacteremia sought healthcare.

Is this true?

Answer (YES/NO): YES